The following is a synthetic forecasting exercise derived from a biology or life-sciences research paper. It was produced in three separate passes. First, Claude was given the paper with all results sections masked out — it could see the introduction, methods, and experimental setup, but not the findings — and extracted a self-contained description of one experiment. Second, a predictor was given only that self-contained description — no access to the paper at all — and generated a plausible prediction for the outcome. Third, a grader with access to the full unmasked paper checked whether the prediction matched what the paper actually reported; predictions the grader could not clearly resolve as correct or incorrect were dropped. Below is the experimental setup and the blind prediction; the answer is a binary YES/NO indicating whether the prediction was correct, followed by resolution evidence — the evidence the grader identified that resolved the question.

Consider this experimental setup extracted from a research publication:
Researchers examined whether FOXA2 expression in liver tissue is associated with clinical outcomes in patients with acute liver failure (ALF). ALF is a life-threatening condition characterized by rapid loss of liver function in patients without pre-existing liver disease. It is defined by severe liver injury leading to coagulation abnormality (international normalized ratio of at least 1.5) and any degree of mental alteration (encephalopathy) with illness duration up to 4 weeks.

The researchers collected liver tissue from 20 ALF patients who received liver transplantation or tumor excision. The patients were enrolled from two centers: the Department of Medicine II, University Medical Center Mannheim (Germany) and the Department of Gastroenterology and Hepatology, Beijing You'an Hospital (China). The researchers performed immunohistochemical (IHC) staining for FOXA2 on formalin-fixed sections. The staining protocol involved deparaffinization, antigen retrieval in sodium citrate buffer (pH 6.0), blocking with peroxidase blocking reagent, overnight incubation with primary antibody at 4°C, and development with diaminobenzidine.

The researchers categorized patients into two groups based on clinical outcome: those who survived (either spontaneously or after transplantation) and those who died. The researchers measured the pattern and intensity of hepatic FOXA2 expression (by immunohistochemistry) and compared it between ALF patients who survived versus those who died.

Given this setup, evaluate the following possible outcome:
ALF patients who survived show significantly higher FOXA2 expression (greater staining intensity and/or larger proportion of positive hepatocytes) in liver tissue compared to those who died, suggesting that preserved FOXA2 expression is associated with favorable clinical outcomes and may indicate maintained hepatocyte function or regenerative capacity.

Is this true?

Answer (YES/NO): YES